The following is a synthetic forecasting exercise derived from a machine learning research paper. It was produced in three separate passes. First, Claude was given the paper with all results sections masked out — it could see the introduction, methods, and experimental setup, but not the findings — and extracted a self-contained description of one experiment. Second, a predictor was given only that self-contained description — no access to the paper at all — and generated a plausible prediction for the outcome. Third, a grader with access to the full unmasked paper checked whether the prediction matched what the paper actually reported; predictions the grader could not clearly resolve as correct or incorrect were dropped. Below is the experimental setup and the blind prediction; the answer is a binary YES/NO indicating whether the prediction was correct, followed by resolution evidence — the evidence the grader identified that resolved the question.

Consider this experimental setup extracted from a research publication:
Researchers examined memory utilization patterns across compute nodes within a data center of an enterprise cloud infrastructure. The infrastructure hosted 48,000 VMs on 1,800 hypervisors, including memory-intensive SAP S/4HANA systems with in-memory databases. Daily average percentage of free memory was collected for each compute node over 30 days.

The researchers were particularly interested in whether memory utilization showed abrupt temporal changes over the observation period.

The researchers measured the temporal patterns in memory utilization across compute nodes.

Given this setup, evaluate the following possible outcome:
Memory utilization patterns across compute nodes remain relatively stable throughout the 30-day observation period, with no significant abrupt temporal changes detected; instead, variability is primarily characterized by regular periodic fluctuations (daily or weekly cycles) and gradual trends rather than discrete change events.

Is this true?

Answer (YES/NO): NO